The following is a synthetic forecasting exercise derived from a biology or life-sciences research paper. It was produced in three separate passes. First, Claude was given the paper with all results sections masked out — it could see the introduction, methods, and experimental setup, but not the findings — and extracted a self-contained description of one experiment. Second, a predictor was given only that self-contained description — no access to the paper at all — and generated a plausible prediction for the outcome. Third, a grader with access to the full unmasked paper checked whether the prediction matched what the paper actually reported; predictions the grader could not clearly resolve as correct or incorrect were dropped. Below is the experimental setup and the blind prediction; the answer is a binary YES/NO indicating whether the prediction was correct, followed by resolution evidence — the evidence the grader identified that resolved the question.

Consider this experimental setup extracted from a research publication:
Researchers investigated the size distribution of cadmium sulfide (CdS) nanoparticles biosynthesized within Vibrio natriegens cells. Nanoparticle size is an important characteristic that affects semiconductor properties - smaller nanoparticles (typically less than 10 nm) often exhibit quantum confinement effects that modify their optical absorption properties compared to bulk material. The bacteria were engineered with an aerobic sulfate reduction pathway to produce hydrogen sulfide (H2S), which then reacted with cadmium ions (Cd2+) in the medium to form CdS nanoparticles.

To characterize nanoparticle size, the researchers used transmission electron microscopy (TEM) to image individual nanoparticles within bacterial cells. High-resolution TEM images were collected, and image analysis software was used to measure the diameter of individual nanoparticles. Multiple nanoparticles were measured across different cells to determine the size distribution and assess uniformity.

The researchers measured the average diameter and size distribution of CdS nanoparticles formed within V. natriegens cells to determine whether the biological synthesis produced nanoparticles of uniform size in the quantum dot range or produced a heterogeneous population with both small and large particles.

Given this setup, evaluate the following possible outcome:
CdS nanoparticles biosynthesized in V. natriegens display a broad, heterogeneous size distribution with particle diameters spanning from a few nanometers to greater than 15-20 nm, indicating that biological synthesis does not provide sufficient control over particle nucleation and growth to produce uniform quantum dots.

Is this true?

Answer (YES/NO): NO